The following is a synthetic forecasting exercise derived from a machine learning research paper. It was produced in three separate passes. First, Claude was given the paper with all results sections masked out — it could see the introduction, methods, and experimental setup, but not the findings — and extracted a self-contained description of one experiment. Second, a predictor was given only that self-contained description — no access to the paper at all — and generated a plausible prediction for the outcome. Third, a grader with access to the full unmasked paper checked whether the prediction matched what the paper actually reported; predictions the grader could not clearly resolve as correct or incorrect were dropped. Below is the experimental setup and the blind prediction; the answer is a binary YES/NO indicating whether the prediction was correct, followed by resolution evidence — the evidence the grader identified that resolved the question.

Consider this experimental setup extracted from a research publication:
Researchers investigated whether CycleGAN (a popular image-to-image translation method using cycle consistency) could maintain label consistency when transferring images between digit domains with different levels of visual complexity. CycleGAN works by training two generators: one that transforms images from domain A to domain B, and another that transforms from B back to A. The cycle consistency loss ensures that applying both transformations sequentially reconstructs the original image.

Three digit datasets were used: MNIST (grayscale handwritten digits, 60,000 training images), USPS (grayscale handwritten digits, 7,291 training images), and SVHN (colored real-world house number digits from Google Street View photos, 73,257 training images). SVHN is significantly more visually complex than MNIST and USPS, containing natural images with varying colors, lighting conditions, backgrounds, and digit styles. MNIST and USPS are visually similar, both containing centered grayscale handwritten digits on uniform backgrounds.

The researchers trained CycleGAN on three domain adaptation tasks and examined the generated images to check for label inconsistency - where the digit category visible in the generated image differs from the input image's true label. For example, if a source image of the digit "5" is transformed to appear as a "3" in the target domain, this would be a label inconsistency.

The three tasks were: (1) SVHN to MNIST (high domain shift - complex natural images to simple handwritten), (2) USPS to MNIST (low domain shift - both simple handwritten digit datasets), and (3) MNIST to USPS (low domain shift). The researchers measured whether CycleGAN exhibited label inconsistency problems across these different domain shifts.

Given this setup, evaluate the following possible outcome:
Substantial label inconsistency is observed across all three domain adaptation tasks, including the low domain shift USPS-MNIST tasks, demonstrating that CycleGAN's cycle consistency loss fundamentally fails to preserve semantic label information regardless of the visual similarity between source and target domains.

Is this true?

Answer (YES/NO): NO